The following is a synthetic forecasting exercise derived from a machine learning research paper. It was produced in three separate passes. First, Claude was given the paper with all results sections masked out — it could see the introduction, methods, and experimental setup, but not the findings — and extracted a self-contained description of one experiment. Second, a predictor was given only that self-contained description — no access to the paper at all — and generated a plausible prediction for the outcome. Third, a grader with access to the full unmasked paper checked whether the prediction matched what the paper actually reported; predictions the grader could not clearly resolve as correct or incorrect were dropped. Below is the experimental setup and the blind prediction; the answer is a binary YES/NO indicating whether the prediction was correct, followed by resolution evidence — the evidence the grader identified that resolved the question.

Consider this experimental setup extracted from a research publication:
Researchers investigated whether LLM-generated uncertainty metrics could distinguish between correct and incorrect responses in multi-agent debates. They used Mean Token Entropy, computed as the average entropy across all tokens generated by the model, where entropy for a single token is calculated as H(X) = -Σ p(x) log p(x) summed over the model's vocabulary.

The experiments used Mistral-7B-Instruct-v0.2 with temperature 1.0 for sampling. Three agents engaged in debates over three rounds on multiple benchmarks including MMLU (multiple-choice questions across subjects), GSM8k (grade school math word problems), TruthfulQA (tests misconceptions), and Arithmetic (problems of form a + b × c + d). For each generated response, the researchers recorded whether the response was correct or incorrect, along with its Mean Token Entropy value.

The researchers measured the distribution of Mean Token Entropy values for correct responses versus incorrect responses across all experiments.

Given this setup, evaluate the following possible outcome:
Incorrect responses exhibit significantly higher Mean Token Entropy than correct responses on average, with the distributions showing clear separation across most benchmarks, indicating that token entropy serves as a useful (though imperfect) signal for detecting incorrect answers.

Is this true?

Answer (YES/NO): NO